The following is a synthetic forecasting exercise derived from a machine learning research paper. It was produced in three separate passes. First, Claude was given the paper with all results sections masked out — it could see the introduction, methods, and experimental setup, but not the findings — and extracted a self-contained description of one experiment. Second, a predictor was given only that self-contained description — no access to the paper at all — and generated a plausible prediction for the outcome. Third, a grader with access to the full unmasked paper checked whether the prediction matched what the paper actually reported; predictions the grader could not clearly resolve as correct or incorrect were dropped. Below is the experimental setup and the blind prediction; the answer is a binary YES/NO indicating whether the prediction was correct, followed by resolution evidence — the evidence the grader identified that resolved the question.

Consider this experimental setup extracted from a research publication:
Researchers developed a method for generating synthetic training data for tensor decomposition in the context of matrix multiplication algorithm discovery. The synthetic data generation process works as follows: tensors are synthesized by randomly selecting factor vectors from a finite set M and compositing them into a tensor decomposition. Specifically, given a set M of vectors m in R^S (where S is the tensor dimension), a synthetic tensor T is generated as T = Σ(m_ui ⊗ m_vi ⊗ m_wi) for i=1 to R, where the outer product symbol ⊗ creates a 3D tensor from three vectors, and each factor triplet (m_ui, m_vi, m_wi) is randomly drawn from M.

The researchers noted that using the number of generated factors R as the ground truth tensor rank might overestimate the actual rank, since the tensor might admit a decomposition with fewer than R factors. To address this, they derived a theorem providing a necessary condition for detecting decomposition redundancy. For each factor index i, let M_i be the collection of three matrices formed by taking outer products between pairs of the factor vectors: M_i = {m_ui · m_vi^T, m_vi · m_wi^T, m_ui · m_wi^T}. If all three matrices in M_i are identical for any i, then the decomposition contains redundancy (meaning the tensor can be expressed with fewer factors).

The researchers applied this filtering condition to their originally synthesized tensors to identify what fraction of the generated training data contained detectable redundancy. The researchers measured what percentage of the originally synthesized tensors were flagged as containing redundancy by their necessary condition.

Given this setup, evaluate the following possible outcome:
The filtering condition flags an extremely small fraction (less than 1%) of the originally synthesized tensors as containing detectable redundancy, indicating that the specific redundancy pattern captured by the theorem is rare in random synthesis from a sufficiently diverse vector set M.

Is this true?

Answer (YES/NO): NO